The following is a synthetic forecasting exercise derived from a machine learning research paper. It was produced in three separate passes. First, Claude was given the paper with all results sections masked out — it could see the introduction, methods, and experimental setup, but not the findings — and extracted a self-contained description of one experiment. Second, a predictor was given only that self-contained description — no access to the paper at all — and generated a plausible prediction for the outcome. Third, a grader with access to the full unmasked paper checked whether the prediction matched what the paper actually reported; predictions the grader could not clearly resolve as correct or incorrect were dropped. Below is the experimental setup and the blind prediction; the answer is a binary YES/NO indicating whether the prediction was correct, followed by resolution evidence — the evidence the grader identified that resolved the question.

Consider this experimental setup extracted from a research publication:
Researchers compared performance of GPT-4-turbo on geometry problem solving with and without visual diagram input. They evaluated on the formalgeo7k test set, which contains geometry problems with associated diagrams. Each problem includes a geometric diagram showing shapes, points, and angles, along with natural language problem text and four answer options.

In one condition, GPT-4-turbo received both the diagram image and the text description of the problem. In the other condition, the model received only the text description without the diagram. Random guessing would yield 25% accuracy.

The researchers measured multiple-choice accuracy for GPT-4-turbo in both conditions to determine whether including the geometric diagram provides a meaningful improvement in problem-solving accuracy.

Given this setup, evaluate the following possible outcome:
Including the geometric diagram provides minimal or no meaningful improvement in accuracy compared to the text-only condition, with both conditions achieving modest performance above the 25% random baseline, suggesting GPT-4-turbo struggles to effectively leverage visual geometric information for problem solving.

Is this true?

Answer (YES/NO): YES